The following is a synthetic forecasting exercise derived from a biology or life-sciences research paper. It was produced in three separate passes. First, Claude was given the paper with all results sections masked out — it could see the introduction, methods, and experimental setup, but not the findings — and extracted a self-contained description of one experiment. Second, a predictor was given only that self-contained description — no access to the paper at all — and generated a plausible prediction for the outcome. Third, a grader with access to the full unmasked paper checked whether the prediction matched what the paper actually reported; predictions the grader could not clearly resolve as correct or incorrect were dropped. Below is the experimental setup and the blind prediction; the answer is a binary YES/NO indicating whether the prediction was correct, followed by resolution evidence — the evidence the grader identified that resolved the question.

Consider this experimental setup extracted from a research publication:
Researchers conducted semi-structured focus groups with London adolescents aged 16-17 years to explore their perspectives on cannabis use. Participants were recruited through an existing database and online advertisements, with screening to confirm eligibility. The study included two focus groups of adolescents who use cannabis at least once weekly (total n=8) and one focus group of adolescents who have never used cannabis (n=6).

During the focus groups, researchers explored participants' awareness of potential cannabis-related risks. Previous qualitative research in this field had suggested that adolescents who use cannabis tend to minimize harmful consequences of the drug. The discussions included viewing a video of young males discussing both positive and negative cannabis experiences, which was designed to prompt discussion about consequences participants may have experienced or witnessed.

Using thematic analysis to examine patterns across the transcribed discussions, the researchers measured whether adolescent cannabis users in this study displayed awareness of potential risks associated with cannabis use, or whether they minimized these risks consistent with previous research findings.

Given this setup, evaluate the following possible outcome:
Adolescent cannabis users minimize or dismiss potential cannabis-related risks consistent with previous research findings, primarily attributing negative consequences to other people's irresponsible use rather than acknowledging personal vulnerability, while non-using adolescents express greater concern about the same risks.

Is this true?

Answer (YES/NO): NO